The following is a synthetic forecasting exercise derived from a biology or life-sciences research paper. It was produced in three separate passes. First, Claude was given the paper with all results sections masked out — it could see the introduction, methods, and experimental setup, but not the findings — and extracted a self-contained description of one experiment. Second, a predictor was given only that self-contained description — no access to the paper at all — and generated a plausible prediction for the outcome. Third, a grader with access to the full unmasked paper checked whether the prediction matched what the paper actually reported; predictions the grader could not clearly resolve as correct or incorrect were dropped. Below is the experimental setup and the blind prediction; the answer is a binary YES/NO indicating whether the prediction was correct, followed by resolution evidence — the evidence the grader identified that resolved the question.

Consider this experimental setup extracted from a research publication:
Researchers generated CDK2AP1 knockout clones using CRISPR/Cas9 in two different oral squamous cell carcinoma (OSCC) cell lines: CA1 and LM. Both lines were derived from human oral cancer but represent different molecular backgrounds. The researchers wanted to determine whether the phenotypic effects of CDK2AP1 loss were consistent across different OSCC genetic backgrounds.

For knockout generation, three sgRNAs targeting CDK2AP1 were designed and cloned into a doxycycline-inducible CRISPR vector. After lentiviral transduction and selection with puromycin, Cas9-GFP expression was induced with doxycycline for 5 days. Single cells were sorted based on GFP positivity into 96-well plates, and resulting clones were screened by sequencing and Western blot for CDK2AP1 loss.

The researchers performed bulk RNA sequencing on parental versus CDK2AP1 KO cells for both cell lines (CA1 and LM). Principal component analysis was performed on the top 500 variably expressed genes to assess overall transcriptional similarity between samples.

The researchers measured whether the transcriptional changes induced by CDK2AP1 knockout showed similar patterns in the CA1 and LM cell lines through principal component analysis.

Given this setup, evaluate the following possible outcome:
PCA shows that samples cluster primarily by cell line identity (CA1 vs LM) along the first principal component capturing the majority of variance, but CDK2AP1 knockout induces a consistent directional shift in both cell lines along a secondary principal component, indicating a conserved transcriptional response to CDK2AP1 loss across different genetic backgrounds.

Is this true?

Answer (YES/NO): YES